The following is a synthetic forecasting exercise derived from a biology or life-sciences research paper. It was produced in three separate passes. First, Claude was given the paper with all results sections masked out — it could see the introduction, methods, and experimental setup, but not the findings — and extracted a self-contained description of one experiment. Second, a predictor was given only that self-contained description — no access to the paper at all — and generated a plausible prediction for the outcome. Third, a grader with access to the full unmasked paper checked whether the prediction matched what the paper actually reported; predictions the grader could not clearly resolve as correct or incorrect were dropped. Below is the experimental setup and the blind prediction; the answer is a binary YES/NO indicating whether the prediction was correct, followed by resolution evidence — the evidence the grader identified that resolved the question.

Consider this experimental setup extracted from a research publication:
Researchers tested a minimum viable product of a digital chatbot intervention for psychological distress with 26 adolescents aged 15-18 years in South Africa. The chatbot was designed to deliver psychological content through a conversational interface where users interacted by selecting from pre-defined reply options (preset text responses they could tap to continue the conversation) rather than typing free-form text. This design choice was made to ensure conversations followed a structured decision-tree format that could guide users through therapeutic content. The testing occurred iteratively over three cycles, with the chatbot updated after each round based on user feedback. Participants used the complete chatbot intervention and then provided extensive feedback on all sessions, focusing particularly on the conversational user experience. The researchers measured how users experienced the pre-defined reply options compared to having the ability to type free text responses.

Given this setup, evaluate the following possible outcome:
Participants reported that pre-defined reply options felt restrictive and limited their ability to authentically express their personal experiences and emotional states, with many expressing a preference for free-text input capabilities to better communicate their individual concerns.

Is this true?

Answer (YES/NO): YES